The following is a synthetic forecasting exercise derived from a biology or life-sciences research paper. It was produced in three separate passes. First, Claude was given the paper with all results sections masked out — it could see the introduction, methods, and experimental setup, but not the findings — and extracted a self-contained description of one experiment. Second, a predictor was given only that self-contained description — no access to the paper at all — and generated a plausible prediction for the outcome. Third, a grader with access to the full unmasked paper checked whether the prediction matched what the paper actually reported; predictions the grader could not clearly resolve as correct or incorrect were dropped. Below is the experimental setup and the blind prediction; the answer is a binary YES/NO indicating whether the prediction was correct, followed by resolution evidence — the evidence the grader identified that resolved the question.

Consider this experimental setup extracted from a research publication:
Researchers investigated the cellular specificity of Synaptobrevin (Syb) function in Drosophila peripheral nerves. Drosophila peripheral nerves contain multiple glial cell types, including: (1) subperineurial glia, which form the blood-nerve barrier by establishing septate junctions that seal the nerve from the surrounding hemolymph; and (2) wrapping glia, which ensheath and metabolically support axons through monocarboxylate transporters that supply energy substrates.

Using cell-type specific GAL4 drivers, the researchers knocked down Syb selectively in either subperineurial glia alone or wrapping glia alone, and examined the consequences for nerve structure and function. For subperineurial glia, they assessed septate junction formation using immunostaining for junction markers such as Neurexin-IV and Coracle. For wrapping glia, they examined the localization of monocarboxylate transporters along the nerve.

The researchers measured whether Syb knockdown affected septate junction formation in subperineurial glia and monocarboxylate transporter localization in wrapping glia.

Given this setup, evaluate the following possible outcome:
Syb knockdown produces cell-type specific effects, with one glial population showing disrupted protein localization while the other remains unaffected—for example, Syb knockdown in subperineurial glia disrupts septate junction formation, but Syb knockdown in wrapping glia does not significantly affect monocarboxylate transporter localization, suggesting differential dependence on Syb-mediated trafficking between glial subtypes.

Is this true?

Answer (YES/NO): NO